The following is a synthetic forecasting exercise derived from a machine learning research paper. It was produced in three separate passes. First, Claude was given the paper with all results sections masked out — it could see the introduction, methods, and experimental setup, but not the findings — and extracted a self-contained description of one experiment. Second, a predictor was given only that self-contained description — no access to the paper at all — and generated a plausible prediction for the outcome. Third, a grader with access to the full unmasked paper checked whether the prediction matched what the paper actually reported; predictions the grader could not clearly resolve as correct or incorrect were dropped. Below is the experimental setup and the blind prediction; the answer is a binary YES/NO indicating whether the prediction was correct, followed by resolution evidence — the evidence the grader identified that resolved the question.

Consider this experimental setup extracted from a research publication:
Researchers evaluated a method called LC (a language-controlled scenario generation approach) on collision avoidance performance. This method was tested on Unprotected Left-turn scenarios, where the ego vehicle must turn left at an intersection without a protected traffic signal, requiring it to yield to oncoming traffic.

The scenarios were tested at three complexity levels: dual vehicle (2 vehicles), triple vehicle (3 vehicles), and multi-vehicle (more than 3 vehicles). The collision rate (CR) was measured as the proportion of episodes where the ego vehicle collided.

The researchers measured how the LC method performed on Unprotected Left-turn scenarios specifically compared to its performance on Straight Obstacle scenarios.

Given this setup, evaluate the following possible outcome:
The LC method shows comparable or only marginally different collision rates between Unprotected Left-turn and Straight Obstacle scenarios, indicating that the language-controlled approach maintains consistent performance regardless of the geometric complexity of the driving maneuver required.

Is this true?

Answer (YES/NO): NO